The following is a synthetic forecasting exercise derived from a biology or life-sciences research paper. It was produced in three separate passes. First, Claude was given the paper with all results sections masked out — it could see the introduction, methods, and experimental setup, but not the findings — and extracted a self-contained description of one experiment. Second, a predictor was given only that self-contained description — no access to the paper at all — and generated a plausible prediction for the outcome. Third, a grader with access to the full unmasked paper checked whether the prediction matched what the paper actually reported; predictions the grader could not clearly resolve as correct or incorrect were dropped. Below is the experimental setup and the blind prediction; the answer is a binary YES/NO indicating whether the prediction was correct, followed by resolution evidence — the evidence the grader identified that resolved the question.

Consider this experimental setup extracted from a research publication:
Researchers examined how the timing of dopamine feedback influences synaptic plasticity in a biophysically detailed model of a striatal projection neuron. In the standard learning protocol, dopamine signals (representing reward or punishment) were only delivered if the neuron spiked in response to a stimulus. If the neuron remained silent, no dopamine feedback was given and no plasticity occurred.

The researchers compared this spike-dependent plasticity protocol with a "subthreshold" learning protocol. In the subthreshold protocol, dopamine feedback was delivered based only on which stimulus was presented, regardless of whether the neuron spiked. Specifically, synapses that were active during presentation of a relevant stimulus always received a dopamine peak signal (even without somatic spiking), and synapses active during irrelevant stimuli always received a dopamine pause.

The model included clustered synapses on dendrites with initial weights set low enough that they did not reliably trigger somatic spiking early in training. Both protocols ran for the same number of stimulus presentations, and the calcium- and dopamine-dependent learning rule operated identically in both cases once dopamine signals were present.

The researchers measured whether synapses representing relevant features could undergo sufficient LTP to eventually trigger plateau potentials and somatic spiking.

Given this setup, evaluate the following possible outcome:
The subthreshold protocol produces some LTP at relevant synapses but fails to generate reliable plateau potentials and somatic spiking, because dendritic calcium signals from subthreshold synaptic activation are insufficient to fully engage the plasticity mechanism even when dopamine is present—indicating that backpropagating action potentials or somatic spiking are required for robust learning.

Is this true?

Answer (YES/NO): NO